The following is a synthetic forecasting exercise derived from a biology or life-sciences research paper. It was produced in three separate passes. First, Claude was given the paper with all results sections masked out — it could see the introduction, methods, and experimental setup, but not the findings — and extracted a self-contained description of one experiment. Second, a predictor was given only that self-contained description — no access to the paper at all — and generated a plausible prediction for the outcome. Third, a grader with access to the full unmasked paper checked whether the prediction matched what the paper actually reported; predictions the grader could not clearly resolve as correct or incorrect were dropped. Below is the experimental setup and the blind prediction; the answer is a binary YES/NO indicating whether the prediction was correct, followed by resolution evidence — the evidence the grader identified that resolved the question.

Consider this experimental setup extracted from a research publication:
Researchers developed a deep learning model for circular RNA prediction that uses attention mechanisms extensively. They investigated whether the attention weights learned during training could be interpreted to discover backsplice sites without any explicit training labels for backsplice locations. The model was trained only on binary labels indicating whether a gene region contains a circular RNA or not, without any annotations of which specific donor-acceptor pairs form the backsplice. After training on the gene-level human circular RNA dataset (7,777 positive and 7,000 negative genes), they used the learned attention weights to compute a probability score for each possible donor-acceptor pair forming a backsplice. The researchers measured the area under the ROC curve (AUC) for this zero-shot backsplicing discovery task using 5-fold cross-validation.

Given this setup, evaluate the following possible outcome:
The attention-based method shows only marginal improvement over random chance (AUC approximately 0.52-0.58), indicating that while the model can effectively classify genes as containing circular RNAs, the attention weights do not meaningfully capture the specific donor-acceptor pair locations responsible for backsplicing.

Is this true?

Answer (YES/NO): NO